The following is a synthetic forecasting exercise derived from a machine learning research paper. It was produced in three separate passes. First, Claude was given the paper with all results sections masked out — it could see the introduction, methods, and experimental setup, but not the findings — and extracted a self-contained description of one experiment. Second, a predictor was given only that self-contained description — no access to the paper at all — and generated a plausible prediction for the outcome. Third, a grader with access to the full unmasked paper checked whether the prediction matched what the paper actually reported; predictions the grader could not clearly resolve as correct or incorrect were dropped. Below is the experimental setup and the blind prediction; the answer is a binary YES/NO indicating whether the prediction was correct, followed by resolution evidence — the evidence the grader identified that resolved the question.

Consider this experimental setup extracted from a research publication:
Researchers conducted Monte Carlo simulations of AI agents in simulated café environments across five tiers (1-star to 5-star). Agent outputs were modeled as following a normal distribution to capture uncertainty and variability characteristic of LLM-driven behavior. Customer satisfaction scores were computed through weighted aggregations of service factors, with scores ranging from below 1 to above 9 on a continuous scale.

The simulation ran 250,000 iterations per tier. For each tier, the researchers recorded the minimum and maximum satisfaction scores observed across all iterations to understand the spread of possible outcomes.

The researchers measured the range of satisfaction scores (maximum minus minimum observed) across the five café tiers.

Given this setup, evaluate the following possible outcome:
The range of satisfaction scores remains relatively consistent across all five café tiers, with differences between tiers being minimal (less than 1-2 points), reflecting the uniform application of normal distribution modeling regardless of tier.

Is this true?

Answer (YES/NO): NO